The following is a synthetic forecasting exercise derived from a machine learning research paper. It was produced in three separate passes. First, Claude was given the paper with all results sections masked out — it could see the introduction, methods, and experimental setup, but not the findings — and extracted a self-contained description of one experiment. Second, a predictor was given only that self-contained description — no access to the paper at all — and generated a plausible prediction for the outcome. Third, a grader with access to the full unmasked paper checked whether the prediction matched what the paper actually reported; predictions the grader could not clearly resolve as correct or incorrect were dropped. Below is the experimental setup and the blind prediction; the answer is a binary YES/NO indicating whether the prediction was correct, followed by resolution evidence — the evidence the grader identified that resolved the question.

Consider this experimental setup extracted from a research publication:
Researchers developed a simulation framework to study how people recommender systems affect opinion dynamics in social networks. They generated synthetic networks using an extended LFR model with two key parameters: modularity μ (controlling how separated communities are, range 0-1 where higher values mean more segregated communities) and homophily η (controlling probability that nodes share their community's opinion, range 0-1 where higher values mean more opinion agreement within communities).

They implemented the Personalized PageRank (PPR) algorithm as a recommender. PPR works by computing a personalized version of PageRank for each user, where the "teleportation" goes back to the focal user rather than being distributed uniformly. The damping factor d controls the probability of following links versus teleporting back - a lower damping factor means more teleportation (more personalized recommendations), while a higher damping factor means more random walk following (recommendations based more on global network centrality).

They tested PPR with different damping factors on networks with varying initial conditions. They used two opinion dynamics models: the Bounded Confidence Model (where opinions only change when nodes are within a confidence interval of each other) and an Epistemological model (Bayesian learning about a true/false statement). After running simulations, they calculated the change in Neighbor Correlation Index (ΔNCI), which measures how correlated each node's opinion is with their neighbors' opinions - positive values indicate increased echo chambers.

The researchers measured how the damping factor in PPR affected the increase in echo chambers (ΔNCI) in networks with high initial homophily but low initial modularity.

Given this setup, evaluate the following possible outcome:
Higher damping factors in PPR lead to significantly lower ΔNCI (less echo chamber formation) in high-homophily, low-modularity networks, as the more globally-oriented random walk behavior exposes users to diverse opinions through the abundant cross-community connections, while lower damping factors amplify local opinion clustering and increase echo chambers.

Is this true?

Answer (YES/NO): NO